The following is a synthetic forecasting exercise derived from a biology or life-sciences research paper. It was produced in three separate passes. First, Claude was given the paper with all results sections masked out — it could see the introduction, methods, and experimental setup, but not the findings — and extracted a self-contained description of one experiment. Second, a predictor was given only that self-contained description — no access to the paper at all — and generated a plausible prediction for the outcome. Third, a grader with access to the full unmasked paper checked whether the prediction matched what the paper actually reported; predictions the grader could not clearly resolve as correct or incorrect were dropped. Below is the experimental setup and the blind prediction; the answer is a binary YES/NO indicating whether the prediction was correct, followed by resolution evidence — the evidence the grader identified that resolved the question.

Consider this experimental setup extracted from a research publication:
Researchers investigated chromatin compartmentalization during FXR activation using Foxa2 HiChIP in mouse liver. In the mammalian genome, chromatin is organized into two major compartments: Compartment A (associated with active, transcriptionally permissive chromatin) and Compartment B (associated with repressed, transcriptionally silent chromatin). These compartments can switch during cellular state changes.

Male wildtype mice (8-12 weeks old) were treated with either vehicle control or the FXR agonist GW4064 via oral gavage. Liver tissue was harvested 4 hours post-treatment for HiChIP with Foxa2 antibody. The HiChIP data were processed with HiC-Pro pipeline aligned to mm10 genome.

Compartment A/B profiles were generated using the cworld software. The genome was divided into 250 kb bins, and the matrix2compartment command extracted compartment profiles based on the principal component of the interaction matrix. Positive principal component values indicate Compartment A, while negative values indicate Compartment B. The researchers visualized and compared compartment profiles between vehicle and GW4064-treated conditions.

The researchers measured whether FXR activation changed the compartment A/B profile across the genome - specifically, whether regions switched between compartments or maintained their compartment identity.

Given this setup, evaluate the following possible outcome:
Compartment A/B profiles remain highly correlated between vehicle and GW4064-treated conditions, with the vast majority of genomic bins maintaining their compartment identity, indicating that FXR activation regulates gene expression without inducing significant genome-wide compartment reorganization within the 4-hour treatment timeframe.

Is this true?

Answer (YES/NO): NO